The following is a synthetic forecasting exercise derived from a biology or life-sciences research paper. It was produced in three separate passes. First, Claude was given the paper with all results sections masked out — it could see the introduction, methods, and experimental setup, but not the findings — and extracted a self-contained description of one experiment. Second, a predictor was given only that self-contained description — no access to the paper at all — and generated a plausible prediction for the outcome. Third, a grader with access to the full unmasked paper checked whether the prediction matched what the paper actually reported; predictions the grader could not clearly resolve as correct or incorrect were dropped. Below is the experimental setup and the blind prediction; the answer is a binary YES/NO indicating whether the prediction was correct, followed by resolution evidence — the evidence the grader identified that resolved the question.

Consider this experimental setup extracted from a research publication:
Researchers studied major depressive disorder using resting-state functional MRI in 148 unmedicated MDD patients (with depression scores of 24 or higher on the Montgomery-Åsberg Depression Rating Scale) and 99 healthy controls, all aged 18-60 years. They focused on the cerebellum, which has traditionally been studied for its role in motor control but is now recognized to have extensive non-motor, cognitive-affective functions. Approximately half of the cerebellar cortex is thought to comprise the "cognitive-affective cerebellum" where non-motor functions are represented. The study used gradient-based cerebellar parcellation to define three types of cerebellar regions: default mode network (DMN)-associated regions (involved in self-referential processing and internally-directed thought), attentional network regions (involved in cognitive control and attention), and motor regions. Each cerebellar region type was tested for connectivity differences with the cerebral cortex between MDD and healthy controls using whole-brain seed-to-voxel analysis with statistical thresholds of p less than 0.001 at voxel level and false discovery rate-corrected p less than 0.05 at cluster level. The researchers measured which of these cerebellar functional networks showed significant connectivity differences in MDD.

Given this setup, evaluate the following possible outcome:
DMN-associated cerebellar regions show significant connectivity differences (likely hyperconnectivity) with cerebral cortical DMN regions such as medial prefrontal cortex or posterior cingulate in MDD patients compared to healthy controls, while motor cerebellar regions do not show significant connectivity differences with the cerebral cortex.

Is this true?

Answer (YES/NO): NO